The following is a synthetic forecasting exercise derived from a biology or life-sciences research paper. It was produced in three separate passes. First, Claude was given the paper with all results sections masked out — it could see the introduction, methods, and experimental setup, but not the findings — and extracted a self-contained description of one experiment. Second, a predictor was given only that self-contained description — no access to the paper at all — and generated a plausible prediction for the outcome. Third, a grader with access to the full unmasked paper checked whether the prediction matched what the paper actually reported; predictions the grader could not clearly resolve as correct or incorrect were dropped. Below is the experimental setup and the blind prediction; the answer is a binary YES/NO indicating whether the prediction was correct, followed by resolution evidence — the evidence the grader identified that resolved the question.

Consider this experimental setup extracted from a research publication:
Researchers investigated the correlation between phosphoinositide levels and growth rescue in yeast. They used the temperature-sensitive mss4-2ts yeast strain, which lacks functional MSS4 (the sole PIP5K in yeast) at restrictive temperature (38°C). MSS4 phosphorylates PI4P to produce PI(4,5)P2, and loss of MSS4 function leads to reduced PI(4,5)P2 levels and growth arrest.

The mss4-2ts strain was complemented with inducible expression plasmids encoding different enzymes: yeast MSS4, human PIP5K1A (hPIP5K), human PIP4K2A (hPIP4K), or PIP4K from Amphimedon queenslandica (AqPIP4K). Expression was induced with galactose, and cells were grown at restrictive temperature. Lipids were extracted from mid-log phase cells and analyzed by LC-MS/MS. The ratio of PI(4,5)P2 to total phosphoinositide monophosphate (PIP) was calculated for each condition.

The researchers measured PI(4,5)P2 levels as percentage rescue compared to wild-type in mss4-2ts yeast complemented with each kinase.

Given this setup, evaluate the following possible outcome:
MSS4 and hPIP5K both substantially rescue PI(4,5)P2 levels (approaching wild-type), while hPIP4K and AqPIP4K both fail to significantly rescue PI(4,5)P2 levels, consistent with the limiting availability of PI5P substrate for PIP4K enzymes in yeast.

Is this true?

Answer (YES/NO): YES